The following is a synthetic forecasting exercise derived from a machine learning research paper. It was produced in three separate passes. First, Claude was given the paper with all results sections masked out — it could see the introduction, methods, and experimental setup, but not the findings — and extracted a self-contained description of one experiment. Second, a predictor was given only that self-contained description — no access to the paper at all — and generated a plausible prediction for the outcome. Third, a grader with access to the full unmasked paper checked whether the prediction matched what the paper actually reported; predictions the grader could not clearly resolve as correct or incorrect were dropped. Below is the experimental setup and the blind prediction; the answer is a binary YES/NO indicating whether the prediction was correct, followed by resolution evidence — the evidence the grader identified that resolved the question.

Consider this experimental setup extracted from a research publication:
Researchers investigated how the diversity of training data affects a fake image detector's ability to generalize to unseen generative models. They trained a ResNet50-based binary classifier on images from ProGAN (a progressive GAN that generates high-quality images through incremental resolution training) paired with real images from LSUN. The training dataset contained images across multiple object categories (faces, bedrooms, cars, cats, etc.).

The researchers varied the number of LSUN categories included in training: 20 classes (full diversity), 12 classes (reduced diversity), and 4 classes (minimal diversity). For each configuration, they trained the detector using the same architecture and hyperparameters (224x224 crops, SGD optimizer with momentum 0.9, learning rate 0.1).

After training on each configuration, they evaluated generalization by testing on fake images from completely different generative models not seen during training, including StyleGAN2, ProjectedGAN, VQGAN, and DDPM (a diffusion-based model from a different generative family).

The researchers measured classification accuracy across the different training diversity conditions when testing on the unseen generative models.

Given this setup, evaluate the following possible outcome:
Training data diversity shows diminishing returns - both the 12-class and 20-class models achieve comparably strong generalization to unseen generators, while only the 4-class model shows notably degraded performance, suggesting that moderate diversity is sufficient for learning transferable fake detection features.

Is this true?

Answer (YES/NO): YES